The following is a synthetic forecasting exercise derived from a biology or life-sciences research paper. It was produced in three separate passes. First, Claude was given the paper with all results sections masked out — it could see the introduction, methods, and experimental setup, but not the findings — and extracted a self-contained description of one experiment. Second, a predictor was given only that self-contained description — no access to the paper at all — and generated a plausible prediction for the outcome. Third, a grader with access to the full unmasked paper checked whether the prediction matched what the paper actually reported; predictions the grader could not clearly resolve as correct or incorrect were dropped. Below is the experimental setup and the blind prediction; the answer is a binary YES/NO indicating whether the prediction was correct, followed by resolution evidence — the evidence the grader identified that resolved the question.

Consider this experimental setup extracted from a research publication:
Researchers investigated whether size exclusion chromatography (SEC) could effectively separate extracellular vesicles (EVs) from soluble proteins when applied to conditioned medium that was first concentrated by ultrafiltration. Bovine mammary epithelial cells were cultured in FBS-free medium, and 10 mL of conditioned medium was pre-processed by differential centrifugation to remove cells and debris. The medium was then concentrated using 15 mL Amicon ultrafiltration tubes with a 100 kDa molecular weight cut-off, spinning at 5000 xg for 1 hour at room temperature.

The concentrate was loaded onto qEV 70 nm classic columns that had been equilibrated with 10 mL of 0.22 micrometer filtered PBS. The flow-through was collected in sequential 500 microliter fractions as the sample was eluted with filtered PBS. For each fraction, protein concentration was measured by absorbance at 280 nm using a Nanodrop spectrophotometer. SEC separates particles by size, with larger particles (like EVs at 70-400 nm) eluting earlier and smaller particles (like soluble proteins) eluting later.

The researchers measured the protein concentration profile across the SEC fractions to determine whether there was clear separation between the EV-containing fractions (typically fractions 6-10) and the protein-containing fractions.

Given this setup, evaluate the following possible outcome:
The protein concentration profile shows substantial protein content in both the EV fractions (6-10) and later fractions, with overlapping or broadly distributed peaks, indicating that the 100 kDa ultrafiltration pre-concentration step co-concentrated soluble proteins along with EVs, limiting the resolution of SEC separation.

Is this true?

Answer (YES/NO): NO